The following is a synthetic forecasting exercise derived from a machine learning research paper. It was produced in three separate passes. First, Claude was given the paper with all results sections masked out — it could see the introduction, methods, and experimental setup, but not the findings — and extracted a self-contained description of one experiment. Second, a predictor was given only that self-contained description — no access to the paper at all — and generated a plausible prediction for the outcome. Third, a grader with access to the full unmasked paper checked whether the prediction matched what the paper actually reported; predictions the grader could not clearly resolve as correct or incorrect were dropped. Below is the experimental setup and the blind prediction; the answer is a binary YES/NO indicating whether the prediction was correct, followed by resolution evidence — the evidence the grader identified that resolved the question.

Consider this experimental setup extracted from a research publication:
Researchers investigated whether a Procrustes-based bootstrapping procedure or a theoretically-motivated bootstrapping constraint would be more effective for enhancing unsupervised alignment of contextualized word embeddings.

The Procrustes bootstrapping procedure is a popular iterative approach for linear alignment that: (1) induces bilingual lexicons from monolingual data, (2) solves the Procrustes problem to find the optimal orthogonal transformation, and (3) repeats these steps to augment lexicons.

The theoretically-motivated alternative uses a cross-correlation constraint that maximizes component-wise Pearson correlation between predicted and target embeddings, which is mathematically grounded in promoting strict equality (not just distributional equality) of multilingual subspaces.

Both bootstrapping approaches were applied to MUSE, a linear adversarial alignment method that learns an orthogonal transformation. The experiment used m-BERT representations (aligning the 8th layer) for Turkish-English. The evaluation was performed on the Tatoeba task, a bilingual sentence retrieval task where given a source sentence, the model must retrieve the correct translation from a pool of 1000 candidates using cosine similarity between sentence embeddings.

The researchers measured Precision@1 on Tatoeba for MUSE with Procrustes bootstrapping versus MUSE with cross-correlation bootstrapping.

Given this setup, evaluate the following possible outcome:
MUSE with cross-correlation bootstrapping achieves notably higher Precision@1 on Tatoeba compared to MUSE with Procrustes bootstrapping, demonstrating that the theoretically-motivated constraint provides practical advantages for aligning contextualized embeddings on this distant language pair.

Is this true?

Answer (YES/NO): NO